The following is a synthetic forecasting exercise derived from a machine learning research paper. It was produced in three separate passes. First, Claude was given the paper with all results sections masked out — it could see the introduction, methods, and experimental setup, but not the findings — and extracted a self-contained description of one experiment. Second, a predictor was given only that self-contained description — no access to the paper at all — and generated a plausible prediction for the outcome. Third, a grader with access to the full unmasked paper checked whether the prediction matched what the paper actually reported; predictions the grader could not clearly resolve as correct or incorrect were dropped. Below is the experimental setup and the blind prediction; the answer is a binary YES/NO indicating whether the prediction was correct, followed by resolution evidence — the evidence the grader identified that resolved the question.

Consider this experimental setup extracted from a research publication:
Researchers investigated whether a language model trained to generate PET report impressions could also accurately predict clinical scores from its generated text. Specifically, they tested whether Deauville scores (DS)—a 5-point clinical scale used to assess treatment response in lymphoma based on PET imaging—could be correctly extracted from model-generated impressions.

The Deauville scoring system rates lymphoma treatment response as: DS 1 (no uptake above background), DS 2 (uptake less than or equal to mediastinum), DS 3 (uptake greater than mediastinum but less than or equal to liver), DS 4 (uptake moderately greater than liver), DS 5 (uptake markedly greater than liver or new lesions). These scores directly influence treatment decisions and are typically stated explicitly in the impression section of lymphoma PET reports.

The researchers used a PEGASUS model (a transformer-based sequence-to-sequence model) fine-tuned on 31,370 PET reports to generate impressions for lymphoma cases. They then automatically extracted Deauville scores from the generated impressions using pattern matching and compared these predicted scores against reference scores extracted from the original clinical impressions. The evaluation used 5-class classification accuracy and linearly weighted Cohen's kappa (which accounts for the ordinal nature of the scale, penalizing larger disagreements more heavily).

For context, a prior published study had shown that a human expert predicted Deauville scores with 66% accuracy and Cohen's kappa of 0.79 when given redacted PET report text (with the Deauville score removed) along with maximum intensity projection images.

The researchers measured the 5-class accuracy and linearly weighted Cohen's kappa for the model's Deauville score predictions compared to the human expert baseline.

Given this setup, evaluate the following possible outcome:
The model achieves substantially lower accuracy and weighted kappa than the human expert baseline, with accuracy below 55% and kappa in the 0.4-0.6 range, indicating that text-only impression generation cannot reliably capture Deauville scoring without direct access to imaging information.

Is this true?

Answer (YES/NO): NO